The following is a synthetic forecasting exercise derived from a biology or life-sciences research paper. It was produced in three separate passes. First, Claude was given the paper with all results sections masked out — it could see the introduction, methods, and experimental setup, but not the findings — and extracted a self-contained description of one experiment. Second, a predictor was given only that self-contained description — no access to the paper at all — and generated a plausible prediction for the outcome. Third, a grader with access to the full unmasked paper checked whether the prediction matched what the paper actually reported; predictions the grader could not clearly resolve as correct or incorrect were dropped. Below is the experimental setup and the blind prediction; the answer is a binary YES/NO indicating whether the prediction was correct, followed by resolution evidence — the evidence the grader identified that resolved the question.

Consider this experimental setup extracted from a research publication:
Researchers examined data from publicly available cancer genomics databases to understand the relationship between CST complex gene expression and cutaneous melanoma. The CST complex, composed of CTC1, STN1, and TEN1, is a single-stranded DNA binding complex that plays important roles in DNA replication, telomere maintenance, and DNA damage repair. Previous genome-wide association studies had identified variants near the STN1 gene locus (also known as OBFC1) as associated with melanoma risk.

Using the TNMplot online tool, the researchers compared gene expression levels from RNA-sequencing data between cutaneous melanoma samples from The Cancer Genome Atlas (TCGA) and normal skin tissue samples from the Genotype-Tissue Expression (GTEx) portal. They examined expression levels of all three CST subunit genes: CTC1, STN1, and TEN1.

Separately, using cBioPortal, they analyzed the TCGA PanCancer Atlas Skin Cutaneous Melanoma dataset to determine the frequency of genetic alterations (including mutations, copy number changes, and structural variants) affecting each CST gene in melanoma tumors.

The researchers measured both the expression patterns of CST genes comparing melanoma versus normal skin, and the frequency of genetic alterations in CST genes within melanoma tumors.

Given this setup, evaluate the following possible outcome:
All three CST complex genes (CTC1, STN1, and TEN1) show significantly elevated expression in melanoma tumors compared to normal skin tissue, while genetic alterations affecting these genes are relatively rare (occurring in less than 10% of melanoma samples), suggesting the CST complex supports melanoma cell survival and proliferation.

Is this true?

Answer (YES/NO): NO